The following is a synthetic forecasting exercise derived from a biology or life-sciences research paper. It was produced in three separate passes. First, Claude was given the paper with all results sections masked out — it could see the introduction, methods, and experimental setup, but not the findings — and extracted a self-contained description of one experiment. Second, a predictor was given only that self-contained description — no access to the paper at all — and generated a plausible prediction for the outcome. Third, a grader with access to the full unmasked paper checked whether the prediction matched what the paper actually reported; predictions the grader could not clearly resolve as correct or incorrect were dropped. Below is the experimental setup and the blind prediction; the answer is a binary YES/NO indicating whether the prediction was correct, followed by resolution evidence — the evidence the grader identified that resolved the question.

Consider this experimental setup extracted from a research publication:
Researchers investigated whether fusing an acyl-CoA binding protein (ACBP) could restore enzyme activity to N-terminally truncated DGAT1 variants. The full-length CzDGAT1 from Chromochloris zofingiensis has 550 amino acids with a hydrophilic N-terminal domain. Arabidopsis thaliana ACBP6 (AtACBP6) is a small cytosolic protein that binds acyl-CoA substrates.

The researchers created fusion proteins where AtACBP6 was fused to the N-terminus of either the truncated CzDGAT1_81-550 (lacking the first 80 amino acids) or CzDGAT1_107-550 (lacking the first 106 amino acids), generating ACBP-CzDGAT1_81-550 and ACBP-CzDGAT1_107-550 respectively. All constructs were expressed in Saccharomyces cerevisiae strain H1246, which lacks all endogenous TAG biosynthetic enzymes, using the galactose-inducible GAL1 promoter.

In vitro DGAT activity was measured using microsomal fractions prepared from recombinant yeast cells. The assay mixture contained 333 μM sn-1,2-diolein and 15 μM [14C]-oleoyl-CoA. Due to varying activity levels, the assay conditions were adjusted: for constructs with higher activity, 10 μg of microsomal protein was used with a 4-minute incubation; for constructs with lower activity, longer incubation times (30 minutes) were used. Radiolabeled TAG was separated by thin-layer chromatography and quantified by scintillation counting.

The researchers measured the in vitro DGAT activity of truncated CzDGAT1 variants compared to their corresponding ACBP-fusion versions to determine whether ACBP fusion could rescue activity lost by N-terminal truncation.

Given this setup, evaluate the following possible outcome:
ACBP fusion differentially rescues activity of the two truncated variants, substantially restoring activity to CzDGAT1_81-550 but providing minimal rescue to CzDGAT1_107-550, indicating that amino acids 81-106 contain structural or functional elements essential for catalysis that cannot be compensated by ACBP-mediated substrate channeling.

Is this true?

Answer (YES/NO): YES